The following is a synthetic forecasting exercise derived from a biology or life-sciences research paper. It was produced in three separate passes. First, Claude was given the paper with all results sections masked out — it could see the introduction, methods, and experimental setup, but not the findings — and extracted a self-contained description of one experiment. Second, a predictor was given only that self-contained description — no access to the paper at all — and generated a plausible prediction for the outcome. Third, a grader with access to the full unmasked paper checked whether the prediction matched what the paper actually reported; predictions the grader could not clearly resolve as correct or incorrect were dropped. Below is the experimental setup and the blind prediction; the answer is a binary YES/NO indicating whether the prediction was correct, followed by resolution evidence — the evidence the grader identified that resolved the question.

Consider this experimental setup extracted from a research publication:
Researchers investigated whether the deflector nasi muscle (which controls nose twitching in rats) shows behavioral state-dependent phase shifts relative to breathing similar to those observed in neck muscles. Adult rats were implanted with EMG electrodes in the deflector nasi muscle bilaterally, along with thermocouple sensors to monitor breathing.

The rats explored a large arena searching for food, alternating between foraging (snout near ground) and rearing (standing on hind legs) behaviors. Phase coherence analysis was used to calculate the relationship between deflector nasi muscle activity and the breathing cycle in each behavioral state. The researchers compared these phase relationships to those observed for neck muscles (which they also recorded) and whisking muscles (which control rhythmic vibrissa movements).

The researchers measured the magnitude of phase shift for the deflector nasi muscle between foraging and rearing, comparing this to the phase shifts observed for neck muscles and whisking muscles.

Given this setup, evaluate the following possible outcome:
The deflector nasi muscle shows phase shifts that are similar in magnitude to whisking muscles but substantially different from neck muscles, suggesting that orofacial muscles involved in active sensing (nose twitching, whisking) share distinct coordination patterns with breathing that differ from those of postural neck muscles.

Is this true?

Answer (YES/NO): NO